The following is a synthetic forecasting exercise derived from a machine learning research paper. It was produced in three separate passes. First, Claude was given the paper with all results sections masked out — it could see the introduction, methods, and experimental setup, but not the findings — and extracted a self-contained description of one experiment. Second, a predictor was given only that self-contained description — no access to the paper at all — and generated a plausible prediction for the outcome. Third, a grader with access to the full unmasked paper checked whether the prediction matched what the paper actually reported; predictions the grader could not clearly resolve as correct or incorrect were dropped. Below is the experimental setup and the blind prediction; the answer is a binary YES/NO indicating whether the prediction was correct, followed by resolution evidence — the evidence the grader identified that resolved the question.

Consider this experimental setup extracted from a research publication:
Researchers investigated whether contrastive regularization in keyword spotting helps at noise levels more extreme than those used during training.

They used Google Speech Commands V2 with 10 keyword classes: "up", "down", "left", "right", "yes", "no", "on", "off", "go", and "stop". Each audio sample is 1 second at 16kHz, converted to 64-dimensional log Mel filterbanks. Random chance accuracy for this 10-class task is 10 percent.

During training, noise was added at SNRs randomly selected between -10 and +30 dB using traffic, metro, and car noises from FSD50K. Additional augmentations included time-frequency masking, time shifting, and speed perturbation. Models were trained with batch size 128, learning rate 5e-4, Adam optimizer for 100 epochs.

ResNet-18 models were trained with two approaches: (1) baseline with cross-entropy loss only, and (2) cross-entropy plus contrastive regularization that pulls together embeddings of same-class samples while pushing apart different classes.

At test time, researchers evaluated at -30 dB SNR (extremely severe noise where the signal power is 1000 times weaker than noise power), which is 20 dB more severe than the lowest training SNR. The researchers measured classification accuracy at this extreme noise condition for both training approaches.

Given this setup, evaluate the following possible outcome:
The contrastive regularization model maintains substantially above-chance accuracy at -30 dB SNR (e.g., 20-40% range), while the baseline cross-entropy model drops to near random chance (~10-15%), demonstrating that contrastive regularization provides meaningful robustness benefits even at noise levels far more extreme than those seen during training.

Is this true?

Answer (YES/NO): NO